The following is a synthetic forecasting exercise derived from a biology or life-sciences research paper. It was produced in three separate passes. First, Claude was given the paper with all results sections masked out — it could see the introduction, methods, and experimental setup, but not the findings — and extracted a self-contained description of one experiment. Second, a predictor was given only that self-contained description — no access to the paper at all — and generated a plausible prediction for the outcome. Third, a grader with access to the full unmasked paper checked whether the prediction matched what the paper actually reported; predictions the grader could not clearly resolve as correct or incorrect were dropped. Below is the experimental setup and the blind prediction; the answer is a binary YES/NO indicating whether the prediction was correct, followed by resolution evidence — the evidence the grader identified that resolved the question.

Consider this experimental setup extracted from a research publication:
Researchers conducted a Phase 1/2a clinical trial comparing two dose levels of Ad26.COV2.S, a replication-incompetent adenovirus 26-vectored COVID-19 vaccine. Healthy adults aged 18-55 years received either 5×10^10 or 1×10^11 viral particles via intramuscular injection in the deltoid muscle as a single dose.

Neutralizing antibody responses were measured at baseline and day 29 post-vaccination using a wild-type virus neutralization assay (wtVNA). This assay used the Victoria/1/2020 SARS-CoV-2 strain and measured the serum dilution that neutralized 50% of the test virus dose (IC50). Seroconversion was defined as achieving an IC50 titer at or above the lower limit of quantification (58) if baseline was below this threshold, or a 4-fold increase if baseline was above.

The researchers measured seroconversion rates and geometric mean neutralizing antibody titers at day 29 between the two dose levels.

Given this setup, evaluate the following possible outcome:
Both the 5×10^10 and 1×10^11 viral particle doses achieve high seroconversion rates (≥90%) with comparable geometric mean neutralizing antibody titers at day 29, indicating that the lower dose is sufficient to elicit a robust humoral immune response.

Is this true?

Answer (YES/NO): YES